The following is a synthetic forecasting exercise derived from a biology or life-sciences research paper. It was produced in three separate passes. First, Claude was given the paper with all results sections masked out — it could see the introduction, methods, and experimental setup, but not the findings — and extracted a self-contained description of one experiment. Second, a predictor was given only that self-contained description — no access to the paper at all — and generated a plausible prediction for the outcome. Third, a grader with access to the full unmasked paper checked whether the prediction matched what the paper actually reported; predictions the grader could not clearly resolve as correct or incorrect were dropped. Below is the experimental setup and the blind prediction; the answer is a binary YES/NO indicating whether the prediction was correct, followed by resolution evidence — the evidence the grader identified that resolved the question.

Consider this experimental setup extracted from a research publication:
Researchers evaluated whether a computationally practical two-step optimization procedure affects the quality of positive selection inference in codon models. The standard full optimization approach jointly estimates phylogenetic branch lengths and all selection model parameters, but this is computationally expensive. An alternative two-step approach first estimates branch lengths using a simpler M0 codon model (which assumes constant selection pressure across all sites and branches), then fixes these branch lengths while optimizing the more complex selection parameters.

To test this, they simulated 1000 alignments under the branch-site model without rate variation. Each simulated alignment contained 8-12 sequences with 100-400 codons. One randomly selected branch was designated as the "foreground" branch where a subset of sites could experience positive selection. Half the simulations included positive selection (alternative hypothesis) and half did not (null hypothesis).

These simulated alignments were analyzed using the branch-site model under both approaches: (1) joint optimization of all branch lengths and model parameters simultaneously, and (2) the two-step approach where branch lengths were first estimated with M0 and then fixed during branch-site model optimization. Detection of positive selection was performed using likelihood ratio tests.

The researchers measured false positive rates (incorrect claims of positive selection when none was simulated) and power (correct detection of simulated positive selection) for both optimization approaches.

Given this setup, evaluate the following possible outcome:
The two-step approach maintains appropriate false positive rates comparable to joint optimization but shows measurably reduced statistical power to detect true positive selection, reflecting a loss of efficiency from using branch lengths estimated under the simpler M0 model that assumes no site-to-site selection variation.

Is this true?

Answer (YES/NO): NO